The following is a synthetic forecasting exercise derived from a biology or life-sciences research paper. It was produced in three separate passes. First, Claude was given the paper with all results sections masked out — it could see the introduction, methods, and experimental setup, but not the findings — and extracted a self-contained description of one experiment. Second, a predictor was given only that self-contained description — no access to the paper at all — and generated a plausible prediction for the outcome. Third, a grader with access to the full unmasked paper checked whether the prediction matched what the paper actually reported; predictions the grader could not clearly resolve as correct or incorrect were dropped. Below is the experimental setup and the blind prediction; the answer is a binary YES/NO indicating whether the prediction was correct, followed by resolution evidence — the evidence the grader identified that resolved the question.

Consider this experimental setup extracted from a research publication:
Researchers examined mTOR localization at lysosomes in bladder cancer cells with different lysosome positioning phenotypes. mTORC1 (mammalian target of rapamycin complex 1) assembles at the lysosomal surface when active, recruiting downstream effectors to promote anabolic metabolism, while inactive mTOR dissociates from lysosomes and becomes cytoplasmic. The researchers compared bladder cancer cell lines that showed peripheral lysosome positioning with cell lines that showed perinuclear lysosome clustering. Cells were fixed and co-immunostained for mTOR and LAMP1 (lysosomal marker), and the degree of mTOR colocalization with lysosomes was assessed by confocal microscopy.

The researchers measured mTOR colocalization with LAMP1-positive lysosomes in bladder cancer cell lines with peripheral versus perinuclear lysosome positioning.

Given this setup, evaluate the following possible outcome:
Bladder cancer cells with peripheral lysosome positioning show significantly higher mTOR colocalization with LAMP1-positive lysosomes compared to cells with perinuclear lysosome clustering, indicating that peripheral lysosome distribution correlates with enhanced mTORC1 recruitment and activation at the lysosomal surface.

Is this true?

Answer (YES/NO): NO